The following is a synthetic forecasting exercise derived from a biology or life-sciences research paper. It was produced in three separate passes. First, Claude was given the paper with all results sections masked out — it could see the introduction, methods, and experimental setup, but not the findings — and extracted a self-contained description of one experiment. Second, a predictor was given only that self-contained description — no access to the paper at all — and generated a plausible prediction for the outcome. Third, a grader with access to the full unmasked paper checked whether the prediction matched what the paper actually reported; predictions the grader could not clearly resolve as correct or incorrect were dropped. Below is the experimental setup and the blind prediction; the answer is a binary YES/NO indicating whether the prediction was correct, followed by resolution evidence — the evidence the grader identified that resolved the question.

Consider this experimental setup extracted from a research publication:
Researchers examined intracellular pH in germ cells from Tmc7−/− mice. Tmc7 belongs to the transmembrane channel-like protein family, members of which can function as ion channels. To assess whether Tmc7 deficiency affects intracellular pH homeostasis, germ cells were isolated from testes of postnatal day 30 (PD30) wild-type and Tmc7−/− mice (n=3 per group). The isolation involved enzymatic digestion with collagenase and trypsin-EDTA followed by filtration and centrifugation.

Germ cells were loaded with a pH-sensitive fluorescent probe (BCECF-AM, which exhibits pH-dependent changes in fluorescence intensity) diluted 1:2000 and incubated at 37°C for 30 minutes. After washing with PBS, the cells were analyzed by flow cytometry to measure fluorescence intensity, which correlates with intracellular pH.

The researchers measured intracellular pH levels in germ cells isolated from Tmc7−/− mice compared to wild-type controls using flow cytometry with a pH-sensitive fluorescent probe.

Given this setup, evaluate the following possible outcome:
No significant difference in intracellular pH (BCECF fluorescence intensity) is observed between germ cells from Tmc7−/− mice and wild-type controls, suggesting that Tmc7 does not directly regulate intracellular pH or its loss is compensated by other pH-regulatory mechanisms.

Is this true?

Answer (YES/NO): NO